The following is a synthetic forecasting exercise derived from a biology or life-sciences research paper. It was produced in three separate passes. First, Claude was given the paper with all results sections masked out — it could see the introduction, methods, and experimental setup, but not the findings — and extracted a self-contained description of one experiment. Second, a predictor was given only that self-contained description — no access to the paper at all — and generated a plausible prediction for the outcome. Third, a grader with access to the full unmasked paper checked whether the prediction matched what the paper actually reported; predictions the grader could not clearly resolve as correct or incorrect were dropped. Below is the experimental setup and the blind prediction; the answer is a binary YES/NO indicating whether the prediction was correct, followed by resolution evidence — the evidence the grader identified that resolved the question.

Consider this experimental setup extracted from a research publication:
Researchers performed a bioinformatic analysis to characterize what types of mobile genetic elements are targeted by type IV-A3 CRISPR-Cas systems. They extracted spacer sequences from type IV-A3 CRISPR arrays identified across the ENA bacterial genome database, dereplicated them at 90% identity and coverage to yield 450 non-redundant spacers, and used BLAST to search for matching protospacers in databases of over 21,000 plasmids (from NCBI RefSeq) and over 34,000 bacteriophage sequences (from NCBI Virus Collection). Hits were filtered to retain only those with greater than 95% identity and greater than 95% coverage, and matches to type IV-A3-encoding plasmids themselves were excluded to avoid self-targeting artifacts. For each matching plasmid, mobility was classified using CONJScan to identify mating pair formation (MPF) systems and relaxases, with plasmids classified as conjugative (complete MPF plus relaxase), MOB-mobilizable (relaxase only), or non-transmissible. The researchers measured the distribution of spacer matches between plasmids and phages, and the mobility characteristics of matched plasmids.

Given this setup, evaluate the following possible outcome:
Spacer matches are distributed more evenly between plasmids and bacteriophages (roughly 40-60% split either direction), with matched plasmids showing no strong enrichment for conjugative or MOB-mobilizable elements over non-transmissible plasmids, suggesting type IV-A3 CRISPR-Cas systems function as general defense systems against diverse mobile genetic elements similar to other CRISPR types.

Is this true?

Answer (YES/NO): NO